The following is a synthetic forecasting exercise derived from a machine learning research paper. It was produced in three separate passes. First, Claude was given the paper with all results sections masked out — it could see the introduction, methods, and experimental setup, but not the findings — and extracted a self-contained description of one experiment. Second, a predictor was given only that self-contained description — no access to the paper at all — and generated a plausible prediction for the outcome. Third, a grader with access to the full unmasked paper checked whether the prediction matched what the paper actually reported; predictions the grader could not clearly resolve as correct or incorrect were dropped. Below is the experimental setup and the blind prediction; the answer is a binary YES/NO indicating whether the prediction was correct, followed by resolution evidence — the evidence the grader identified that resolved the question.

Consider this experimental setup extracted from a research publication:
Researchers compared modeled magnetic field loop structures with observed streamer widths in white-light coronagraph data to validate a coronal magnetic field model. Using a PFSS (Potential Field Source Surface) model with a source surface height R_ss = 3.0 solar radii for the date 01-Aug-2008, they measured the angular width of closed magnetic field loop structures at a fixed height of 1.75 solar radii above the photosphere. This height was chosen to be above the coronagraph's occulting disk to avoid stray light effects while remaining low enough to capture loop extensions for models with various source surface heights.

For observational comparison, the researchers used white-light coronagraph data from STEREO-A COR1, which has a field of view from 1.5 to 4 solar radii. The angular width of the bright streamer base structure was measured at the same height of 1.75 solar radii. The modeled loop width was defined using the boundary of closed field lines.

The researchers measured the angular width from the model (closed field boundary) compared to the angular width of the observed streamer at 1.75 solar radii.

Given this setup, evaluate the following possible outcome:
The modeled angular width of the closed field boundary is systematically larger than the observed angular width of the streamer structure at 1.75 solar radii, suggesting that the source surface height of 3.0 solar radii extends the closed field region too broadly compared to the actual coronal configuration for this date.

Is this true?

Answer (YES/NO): YES